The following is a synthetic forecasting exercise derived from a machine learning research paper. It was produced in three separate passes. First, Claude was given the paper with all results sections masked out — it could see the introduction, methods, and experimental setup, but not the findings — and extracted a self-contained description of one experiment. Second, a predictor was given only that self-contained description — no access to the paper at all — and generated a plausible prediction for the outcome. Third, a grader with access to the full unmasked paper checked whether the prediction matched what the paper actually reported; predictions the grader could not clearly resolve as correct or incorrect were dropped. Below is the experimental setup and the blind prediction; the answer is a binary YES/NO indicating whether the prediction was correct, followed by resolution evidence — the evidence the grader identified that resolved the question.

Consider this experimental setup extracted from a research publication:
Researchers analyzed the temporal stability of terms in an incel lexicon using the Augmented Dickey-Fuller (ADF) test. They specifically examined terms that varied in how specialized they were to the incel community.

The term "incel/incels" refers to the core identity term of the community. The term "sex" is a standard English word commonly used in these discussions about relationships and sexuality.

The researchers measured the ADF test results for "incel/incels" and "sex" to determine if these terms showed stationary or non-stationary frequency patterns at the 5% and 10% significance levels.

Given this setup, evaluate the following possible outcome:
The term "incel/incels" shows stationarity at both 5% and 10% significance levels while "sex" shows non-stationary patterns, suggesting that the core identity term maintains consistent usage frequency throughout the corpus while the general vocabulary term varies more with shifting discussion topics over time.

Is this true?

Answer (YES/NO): NO